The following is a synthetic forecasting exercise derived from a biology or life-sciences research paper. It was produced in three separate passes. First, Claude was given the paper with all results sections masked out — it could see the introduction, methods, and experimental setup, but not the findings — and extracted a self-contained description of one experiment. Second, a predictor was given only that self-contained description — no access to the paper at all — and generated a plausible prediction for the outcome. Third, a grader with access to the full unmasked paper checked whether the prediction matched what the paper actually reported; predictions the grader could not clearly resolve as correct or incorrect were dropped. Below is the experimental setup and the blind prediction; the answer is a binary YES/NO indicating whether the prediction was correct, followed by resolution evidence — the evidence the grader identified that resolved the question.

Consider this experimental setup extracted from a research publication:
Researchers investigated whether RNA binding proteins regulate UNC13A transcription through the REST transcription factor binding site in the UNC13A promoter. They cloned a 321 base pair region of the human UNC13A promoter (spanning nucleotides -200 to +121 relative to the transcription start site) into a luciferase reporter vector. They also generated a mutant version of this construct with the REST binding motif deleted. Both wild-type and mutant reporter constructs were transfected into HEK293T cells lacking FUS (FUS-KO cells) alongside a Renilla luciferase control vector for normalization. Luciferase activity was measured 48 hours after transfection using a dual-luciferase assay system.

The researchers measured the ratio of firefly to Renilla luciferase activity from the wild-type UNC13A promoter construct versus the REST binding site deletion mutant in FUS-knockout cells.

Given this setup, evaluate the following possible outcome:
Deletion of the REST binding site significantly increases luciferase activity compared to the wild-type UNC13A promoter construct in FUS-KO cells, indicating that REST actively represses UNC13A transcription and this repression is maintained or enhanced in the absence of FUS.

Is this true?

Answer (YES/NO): YES